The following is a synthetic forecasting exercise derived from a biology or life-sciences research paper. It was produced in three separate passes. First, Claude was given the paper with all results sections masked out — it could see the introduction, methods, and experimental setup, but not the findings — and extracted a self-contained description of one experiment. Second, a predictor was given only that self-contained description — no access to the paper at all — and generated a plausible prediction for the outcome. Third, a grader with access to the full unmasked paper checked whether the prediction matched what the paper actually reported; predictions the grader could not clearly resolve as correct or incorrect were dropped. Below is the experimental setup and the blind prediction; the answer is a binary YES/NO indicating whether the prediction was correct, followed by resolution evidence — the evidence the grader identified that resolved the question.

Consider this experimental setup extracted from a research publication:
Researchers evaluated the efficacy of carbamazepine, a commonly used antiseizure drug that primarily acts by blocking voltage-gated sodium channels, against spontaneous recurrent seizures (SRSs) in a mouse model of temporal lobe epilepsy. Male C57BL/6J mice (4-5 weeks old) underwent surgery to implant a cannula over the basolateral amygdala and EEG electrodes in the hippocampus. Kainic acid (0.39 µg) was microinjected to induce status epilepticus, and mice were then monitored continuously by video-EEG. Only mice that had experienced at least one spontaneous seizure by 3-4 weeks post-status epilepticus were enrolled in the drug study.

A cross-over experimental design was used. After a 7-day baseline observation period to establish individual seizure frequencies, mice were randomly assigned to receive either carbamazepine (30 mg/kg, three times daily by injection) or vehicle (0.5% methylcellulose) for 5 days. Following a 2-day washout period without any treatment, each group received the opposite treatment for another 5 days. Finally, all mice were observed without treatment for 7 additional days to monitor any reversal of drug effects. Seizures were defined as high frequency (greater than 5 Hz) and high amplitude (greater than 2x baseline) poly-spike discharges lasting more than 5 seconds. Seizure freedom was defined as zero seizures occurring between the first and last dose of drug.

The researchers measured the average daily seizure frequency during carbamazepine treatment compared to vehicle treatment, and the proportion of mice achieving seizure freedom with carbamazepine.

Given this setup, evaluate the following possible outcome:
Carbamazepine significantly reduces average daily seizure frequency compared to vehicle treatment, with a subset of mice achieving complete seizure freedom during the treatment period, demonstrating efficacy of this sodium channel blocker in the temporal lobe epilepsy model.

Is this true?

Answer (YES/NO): NO